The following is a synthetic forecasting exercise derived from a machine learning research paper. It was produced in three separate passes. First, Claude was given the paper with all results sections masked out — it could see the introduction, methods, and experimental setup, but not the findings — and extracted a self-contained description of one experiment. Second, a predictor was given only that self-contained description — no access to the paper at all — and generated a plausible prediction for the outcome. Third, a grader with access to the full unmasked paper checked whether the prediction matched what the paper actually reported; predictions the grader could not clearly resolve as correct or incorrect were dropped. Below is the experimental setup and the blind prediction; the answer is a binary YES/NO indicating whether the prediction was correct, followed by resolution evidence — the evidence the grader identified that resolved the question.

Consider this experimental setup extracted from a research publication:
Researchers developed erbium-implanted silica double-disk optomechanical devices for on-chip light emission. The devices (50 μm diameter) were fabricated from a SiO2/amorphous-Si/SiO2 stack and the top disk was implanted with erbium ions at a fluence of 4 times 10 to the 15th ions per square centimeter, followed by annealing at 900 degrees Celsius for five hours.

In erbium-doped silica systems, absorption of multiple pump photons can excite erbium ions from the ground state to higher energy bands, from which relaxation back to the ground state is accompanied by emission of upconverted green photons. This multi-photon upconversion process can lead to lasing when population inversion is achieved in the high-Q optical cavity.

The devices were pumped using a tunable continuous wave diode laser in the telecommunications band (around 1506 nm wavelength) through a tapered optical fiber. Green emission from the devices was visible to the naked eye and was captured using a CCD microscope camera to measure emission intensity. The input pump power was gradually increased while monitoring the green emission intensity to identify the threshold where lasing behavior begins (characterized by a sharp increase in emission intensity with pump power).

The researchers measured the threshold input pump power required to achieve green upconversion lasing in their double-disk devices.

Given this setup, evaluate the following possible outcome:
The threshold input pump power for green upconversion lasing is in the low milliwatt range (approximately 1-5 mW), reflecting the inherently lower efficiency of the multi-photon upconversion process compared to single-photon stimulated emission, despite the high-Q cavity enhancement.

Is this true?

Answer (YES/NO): NO